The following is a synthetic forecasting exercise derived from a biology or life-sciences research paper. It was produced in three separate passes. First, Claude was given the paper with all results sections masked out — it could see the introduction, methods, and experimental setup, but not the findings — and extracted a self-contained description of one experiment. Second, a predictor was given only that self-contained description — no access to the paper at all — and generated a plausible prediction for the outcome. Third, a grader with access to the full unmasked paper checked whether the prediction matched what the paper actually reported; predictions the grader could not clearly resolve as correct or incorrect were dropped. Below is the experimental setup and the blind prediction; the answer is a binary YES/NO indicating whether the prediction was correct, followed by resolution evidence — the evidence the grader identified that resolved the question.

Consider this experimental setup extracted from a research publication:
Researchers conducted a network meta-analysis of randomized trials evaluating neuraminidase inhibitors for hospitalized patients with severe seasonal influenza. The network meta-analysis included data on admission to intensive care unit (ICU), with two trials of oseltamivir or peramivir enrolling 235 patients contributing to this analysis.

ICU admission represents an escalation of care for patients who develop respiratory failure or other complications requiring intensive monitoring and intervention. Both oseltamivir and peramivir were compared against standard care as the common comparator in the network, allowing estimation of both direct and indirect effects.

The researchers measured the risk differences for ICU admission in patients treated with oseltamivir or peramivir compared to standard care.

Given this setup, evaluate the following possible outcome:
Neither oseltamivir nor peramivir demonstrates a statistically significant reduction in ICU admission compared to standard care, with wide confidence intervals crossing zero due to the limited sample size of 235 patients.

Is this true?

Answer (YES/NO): YES